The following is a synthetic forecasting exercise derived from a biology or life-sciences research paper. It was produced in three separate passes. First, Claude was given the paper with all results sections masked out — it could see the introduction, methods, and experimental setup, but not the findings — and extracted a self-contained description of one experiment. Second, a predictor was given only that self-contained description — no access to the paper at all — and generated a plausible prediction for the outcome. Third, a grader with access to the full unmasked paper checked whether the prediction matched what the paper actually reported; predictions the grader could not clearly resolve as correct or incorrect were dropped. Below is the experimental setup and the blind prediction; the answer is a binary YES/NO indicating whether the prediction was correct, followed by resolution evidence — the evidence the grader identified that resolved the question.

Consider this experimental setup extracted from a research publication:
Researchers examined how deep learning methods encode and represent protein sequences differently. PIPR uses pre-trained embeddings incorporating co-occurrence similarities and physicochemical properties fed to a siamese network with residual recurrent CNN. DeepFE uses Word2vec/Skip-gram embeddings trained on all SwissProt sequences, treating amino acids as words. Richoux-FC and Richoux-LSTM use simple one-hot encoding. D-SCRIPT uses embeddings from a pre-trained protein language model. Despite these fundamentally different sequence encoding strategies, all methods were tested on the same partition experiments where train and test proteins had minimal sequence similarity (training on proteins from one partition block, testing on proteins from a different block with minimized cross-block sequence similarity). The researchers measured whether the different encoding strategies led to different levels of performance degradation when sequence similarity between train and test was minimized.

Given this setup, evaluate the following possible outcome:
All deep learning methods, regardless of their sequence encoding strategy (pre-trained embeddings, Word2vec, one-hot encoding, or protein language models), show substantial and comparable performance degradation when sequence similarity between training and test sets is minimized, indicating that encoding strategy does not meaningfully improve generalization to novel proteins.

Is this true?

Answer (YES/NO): YES